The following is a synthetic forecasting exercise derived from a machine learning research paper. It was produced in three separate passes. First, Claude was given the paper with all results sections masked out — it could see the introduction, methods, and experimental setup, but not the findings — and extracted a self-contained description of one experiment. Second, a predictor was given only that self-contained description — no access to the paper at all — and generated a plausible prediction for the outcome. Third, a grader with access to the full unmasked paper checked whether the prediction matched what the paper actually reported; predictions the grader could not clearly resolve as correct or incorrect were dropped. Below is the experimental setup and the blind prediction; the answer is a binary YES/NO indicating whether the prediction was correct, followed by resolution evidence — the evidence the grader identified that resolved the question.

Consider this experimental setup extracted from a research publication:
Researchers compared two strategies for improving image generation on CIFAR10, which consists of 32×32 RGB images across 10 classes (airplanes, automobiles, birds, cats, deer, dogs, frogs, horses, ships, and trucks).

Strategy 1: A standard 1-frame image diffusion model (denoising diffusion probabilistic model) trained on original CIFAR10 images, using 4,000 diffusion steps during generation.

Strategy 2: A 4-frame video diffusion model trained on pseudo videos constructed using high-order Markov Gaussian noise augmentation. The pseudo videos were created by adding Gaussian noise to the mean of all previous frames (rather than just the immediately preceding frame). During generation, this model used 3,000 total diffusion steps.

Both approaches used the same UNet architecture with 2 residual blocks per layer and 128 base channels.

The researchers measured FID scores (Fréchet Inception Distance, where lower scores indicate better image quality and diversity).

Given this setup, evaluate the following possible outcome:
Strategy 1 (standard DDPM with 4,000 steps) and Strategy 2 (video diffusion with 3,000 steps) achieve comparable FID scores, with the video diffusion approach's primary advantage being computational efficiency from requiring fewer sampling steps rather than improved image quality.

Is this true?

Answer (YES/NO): NO